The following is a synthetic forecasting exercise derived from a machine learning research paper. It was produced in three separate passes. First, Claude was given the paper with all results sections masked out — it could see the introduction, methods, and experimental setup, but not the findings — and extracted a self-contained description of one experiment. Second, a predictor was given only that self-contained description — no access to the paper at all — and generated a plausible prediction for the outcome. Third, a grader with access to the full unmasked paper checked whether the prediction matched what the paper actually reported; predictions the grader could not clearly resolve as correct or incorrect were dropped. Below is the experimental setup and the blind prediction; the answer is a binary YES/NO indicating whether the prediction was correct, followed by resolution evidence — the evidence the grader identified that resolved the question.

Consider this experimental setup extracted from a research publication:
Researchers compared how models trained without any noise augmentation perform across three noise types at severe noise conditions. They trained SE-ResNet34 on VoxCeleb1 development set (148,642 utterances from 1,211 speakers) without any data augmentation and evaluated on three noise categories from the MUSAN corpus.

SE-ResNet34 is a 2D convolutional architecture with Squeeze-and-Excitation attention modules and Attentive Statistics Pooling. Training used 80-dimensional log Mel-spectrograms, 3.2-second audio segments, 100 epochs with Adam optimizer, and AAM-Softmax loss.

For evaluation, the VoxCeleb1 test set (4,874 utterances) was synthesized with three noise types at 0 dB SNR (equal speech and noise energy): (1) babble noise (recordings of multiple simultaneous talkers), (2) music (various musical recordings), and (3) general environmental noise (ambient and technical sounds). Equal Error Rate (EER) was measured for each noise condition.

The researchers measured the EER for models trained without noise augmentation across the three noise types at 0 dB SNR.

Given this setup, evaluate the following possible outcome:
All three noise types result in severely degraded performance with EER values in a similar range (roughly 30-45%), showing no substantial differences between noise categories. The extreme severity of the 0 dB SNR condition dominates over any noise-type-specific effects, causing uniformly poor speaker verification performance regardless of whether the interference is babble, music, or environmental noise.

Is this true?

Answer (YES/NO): NO